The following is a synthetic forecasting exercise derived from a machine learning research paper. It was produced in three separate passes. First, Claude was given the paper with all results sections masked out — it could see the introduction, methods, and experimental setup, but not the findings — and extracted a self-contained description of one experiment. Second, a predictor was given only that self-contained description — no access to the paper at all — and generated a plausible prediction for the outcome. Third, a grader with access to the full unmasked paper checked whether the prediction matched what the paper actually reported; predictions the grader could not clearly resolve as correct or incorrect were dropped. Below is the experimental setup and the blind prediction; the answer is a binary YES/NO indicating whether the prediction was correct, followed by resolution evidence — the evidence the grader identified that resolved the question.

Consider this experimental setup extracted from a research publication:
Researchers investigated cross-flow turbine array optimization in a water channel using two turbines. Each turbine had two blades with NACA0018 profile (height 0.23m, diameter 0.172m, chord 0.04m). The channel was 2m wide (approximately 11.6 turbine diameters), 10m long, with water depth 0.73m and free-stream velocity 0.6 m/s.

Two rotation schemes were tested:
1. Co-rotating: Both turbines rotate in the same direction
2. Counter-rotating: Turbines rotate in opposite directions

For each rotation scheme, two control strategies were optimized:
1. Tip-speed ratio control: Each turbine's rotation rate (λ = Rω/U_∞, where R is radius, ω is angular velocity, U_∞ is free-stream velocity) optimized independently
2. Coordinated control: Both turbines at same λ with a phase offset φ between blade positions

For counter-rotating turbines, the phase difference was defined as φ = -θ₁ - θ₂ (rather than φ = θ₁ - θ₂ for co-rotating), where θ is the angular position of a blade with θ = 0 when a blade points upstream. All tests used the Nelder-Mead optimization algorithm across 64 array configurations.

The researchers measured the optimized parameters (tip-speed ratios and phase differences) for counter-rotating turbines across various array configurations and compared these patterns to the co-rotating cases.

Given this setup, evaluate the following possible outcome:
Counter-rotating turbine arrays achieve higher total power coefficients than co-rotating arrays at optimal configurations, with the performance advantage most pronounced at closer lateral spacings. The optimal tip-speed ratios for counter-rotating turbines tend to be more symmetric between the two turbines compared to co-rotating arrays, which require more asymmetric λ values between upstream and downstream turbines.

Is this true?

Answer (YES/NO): NO